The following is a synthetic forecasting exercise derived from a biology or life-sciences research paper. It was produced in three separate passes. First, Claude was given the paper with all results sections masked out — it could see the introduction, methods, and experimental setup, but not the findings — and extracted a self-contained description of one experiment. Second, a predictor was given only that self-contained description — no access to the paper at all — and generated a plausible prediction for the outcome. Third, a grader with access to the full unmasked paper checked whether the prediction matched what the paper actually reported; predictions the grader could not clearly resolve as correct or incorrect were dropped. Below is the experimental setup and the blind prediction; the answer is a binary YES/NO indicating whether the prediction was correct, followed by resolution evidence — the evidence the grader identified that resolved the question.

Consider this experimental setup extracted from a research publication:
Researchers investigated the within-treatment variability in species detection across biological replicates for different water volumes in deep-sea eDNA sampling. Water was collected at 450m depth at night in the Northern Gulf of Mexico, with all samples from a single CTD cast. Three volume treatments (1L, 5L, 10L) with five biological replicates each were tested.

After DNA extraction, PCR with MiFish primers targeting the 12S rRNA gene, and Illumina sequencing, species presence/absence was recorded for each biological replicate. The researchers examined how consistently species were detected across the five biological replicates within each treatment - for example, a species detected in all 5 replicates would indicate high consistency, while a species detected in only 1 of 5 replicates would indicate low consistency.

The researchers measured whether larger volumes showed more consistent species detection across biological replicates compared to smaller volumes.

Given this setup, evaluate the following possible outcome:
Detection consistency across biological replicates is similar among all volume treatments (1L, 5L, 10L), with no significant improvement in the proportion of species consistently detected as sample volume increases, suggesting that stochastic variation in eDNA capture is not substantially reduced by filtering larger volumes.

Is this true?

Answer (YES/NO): NO